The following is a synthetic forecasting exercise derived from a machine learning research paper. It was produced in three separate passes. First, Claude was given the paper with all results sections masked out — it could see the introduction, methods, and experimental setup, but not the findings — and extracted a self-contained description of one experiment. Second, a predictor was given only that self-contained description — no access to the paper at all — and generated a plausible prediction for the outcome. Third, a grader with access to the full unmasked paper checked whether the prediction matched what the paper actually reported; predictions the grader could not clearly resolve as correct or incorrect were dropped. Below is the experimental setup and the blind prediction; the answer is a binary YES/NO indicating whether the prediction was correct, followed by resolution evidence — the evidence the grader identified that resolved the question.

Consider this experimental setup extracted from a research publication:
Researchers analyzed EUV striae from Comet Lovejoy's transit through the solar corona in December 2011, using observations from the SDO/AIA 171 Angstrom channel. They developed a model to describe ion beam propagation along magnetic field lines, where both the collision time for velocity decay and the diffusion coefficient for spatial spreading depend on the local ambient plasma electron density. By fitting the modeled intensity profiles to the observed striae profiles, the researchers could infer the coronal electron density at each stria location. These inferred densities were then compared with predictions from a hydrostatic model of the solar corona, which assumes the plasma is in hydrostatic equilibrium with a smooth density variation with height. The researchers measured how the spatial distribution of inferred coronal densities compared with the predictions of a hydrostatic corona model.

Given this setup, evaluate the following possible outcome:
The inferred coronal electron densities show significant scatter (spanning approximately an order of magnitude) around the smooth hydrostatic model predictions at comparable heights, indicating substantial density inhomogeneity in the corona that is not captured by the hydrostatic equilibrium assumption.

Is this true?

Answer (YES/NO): NO